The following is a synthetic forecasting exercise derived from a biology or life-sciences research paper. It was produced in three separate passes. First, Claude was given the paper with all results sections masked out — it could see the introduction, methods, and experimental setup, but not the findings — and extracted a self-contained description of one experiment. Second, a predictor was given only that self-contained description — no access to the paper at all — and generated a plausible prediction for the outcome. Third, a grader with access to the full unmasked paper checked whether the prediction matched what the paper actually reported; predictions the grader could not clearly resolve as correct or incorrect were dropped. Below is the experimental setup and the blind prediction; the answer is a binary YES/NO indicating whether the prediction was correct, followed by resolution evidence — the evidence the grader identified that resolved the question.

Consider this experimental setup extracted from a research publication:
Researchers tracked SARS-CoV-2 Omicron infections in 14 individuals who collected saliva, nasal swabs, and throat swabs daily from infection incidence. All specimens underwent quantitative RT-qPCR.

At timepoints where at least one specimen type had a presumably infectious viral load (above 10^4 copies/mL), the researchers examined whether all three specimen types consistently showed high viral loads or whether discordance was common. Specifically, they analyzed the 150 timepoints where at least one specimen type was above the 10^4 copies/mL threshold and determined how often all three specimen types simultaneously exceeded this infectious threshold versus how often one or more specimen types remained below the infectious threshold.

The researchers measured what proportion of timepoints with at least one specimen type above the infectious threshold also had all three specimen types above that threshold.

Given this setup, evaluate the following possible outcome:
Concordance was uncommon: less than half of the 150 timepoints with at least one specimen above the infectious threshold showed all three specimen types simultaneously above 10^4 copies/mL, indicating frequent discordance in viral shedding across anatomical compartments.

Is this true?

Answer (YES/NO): YES